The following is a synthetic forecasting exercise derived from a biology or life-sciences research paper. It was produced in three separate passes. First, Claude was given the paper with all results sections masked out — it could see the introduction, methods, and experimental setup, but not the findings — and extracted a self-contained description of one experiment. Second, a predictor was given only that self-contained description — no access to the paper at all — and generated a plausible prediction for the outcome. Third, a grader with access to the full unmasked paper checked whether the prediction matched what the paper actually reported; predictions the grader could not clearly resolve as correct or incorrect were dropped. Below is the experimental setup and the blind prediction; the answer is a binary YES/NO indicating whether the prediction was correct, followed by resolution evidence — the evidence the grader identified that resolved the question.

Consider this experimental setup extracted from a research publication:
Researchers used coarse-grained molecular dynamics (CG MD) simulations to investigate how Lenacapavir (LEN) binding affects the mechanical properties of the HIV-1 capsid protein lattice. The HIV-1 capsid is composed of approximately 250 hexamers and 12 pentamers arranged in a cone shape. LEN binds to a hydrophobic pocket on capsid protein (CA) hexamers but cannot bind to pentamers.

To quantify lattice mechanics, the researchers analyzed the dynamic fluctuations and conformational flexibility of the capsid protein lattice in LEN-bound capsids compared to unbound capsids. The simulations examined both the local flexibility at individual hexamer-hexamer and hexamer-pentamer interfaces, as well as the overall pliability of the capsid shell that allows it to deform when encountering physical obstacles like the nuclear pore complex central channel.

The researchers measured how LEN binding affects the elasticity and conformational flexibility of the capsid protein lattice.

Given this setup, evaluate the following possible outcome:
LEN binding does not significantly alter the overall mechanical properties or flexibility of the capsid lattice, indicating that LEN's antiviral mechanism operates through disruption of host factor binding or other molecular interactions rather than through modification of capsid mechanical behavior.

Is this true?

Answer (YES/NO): NO